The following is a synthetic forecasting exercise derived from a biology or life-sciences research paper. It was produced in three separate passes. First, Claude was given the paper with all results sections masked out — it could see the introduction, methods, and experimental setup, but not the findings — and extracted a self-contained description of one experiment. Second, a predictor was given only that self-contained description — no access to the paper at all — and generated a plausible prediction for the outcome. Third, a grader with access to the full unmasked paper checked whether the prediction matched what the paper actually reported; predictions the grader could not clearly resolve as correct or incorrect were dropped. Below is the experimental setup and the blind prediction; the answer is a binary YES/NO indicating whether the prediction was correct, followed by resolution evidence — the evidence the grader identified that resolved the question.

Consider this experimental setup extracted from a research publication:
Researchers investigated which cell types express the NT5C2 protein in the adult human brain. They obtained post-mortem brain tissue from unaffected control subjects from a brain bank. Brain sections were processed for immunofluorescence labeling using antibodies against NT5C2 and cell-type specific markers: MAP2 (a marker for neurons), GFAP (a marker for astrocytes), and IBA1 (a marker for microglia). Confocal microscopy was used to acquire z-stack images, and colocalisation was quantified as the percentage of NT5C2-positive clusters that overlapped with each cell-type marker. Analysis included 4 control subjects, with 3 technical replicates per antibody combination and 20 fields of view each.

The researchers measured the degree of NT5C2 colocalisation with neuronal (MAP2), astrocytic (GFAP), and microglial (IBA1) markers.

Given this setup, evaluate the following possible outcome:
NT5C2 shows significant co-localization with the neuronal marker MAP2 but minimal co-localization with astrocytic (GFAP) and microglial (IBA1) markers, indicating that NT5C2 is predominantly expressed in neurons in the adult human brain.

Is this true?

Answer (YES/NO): YES